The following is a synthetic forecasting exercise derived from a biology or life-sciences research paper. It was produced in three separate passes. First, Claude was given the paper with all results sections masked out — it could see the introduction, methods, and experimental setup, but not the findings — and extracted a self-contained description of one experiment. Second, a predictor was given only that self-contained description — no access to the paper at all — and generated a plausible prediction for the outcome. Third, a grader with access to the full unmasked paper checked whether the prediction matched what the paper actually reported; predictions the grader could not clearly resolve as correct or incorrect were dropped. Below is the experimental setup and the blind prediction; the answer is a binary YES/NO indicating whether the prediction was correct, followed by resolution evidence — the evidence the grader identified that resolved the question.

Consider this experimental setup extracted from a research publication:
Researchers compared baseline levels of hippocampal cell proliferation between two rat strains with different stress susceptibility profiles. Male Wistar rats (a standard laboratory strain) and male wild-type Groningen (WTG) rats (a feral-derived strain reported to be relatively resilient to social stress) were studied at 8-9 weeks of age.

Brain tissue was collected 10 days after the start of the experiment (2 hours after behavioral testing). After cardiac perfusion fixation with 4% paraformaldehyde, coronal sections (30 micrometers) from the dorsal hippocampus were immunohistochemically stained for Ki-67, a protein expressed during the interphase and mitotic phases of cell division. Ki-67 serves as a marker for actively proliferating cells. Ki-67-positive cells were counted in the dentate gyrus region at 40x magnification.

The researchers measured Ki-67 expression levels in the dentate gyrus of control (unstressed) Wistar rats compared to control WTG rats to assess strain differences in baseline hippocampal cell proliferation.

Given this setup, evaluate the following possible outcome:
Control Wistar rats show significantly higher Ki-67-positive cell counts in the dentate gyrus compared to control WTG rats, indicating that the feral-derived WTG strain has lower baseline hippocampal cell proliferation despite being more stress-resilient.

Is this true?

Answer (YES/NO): YES